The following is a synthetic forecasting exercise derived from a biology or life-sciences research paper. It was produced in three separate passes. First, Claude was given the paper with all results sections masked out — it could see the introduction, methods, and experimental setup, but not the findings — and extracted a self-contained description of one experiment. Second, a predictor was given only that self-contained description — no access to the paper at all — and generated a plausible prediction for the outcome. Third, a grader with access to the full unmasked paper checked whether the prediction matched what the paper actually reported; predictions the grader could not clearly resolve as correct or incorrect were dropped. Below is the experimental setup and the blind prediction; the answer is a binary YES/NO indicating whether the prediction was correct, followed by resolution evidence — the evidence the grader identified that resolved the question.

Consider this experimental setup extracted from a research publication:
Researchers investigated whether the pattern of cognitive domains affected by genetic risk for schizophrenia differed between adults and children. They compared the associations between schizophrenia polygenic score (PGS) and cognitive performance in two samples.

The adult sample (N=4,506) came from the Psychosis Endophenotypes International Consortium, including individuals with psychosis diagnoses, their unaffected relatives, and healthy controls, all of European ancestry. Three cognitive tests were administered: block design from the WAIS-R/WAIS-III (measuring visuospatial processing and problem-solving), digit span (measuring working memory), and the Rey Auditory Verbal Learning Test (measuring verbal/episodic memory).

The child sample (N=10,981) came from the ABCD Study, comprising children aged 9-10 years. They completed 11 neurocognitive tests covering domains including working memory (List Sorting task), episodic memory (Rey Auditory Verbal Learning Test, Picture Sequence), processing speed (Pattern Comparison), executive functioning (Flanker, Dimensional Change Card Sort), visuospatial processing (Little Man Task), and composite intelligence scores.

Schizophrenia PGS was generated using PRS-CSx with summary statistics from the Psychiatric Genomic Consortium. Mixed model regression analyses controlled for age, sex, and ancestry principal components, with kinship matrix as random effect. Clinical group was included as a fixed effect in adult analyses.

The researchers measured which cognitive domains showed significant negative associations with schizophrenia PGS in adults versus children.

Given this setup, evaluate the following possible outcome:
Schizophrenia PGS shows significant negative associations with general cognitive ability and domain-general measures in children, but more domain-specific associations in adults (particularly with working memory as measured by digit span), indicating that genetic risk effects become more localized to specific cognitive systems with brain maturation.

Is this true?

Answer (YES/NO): NO